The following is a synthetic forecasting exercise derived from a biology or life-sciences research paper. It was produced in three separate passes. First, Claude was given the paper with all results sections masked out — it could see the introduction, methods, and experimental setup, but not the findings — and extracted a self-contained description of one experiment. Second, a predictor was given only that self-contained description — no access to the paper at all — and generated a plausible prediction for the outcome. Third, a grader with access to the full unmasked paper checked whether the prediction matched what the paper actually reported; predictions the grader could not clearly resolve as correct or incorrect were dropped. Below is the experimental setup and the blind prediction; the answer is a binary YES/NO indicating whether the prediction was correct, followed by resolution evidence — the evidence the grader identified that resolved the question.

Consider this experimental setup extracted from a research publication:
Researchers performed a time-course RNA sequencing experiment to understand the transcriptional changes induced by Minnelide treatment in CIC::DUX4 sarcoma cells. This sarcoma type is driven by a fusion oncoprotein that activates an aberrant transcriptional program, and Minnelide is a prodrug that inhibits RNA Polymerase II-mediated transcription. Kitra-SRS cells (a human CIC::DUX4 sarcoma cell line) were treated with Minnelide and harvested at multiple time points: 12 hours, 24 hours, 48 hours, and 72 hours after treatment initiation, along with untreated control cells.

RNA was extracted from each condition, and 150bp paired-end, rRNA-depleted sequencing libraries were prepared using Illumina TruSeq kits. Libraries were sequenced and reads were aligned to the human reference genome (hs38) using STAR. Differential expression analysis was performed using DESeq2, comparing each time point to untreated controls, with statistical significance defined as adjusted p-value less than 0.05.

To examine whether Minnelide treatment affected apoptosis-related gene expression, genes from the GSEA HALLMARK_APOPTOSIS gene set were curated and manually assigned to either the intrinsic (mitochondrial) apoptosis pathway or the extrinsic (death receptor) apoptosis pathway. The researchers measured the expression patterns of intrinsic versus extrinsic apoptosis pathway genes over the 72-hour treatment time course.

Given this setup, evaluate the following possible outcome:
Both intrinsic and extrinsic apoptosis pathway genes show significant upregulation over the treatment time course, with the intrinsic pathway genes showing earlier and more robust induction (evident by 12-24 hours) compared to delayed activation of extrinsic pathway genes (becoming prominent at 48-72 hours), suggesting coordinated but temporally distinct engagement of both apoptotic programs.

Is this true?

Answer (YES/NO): NO